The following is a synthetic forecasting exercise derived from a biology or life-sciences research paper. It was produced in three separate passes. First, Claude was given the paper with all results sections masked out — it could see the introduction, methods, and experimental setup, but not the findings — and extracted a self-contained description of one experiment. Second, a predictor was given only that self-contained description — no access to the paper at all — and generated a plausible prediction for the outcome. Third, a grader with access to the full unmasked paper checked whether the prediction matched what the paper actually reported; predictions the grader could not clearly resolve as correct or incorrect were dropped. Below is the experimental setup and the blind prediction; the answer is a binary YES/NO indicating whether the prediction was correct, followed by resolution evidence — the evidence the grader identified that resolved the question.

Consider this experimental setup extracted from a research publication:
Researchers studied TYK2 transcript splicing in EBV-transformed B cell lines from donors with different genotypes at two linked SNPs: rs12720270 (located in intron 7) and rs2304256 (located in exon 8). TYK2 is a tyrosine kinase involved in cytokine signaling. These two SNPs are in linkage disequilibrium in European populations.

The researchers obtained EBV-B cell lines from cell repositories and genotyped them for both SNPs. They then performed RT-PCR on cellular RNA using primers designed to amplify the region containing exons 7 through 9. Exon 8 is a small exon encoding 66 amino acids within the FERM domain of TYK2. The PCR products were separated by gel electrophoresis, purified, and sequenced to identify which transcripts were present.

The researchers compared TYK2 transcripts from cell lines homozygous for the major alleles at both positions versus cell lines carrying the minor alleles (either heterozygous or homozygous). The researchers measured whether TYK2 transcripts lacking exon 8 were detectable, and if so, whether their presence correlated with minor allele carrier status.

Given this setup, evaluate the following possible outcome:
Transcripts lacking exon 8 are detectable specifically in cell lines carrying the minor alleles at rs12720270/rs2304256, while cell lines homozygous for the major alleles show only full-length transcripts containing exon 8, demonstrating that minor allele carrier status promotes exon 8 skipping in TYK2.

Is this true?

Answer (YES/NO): NO